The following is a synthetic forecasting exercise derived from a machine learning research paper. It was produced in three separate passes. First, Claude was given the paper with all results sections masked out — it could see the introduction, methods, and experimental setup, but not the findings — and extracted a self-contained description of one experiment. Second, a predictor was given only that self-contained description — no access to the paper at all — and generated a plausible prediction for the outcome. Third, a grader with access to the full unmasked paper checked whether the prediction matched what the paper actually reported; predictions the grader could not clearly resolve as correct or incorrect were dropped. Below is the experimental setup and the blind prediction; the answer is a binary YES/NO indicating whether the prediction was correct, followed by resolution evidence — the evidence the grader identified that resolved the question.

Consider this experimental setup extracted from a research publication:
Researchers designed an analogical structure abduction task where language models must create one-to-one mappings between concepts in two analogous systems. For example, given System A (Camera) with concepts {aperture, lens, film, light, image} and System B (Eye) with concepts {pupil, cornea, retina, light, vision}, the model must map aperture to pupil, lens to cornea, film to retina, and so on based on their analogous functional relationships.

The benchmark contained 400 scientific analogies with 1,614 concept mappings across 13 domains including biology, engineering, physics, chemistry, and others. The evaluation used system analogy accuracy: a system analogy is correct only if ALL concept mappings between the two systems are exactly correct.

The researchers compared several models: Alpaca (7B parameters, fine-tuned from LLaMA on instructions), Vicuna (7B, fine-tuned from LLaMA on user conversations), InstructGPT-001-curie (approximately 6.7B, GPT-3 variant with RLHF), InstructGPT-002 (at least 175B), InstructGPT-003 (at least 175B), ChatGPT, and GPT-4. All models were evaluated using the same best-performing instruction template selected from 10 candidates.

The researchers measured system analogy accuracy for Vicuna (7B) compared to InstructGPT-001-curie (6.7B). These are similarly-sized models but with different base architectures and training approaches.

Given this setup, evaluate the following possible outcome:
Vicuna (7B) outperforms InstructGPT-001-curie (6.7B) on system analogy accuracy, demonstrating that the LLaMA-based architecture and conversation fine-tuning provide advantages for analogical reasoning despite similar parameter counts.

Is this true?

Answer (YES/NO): YES